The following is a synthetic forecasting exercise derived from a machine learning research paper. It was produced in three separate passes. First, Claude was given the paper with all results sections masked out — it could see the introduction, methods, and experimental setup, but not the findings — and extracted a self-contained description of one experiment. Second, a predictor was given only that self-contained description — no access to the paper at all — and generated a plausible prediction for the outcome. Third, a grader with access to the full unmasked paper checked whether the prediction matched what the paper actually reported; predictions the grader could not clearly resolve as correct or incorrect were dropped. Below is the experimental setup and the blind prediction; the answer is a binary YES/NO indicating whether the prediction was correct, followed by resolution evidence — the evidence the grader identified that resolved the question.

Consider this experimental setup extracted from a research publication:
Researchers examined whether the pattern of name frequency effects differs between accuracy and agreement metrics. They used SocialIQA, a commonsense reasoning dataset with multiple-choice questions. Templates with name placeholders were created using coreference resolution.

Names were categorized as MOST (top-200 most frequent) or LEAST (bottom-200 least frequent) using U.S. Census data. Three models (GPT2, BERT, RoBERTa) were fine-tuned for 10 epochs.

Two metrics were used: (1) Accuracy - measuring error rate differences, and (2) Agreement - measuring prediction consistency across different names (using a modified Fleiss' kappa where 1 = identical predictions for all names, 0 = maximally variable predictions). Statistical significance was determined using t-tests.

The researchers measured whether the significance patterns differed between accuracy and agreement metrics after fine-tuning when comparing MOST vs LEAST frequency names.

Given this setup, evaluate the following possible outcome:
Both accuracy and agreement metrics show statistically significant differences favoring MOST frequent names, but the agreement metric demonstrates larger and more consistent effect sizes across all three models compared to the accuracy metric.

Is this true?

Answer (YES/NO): NO